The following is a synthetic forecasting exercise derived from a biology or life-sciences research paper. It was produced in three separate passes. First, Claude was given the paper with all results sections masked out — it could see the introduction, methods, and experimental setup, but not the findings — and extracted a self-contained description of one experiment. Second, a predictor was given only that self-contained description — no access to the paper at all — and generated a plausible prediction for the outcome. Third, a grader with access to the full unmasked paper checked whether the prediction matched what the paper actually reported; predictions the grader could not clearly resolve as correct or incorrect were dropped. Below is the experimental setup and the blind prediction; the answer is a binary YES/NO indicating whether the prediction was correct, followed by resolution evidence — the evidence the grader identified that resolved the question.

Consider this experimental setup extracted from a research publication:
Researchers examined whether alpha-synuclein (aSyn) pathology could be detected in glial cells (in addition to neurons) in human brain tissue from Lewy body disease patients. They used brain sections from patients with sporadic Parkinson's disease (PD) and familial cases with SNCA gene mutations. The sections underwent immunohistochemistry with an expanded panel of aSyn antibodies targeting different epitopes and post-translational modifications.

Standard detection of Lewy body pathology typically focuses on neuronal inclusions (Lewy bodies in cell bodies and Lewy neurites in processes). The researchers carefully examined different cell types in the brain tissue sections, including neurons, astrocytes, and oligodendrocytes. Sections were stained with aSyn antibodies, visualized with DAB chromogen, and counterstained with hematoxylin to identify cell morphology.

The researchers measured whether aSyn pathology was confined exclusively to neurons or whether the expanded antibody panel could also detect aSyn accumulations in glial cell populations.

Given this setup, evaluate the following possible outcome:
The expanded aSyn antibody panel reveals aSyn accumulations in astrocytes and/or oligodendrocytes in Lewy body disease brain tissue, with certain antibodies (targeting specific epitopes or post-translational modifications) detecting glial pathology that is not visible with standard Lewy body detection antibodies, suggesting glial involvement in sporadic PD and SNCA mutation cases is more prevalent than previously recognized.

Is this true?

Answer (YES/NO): YES